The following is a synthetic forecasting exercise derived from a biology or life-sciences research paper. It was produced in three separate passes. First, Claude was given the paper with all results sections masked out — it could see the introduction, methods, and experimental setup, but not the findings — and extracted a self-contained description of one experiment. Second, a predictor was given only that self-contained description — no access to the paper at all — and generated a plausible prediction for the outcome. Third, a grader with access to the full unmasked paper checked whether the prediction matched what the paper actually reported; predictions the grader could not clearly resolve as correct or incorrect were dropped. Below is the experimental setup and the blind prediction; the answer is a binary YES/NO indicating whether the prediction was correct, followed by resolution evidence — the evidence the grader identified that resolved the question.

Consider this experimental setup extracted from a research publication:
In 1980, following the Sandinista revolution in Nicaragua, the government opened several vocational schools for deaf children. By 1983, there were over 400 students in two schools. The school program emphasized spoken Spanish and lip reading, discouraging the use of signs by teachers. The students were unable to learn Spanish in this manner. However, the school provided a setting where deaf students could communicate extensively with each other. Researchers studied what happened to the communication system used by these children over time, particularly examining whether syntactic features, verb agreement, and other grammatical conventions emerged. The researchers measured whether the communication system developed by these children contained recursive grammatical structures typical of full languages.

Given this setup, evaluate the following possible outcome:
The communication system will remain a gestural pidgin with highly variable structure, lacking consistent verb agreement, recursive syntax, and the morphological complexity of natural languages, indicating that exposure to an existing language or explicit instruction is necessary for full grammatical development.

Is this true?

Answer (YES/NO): NO